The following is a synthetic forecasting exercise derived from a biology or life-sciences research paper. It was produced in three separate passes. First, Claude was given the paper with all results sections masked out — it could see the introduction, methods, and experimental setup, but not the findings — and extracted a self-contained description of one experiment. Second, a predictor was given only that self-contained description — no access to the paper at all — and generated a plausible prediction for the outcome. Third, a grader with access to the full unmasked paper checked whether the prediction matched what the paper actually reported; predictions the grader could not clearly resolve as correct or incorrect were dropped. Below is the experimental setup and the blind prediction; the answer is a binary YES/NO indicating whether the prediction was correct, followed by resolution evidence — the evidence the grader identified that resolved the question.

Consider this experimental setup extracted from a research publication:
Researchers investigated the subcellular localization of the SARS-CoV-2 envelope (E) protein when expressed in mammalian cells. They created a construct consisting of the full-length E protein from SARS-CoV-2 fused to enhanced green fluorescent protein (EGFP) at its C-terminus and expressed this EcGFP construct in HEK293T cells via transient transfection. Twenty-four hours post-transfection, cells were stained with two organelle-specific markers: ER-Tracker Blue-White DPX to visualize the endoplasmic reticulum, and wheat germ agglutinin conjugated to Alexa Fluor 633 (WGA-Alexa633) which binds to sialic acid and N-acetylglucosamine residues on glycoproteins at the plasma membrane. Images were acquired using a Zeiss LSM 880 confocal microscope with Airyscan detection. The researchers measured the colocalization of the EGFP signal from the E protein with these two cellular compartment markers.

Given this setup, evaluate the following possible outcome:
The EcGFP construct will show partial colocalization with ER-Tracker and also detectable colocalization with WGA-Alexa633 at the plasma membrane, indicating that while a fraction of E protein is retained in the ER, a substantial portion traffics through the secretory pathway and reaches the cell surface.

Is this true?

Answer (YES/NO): NO